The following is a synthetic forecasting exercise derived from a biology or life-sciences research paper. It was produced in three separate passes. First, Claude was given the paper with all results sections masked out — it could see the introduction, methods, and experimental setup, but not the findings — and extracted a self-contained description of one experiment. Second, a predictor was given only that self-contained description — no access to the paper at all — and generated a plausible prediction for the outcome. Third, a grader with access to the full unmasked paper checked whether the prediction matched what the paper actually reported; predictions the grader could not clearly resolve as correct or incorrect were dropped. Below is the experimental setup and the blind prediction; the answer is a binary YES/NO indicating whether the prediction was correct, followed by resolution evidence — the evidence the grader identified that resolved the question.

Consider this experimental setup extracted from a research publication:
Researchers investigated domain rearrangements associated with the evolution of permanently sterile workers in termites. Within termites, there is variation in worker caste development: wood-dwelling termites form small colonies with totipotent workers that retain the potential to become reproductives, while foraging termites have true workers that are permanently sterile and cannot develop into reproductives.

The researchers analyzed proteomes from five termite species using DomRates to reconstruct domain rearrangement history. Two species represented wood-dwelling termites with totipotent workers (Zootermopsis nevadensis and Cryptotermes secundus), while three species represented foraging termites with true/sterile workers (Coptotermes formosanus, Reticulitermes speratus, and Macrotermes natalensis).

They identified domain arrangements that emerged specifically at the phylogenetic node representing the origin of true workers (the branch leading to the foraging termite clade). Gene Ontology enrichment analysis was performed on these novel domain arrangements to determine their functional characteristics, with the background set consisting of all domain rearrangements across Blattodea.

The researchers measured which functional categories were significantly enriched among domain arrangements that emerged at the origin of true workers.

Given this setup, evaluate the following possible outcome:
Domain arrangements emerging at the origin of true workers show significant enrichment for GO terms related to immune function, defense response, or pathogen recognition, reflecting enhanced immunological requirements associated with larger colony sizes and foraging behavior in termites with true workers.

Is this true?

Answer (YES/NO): NO